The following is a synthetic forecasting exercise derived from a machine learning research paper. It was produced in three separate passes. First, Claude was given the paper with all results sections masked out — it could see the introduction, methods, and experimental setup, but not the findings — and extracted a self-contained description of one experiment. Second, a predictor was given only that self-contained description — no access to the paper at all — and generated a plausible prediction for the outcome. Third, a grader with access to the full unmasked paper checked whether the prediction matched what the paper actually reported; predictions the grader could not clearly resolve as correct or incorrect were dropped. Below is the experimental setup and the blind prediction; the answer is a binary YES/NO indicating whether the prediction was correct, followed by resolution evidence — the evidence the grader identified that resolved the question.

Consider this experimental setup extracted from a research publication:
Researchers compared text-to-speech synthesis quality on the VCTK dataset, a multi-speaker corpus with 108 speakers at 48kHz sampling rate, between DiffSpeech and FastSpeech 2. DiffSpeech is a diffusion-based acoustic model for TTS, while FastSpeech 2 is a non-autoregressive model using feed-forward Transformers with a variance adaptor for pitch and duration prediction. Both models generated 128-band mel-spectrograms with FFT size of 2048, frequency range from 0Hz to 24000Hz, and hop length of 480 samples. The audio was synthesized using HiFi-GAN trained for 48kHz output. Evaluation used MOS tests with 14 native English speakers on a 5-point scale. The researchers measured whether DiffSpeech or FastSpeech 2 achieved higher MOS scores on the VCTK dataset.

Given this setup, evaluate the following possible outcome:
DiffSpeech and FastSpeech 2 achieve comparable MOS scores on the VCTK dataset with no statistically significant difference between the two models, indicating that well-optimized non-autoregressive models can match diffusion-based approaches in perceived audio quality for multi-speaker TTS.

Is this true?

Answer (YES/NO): NO